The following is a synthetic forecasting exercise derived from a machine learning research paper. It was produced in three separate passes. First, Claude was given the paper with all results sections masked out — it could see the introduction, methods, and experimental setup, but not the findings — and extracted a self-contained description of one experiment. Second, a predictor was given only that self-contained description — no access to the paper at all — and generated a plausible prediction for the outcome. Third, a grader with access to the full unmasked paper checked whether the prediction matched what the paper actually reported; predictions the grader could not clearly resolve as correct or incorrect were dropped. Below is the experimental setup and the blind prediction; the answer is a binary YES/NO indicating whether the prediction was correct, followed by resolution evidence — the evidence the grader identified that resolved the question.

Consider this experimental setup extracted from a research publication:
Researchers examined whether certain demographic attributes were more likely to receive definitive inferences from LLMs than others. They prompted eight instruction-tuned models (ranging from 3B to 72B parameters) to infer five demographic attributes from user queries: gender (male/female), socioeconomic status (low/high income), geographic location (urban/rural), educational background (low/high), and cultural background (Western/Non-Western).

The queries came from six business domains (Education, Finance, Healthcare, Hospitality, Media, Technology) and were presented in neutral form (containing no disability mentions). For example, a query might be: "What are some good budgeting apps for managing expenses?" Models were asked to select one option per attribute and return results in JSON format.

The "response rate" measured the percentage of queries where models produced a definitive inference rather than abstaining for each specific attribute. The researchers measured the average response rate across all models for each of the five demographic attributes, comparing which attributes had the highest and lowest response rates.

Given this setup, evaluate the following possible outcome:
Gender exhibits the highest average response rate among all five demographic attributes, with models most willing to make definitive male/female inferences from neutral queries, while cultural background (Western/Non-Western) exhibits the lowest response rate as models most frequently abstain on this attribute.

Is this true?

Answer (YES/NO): NO